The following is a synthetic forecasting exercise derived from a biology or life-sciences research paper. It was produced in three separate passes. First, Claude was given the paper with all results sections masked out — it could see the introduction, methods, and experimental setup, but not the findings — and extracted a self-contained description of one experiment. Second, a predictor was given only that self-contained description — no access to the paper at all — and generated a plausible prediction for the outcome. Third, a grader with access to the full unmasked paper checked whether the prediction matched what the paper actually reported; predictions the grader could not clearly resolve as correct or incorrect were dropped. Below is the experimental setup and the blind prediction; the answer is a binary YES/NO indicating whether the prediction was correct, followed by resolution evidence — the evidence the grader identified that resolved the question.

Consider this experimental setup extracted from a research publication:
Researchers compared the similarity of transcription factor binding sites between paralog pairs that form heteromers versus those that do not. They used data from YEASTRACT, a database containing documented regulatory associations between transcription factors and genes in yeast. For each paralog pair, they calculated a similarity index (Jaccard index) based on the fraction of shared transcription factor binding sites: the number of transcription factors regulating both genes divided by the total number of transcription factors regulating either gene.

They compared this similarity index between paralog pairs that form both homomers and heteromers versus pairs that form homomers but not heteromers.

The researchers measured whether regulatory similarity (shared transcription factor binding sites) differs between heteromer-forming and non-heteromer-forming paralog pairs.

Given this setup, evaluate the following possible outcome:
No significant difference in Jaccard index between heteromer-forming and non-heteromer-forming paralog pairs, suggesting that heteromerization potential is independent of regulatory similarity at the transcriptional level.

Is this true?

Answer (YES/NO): NO